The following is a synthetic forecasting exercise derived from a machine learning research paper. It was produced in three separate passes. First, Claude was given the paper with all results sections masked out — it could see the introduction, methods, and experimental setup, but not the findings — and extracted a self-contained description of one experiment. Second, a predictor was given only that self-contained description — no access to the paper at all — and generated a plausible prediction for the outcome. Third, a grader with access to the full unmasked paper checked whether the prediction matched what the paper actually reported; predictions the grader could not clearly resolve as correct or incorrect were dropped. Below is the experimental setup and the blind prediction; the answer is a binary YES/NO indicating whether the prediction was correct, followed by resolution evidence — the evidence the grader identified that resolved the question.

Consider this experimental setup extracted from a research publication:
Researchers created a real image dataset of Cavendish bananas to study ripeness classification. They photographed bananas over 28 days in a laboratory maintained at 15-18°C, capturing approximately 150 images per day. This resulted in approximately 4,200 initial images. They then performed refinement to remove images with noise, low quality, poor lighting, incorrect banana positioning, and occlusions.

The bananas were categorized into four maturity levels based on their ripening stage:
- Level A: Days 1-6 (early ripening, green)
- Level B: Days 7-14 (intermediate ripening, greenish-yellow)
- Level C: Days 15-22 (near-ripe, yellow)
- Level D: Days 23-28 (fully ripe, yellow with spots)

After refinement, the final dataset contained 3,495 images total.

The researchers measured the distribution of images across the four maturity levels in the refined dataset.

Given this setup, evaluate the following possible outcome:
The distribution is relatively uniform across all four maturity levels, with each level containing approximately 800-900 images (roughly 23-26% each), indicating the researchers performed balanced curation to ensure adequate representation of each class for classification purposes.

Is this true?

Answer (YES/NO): NO